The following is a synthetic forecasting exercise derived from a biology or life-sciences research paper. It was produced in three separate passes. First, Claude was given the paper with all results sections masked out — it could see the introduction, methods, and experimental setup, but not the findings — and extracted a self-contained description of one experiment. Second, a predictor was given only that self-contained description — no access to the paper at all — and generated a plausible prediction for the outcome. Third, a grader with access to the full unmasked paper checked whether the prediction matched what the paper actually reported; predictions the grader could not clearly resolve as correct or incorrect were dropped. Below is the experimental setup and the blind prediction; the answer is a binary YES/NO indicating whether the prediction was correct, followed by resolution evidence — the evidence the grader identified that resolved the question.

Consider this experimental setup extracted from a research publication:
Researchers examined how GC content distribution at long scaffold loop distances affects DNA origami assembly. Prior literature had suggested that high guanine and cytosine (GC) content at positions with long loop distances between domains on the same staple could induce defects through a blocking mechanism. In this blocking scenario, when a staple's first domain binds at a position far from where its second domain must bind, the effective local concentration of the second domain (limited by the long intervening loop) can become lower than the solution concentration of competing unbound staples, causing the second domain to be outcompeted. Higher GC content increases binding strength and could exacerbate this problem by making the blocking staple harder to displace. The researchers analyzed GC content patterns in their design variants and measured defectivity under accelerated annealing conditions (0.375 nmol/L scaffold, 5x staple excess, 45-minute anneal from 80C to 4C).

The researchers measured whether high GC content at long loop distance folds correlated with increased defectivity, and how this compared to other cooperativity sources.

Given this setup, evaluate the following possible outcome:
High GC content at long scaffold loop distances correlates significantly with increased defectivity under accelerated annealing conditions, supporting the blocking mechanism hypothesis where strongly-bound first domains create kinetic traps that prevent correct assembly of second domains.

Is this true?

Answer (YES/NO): NO